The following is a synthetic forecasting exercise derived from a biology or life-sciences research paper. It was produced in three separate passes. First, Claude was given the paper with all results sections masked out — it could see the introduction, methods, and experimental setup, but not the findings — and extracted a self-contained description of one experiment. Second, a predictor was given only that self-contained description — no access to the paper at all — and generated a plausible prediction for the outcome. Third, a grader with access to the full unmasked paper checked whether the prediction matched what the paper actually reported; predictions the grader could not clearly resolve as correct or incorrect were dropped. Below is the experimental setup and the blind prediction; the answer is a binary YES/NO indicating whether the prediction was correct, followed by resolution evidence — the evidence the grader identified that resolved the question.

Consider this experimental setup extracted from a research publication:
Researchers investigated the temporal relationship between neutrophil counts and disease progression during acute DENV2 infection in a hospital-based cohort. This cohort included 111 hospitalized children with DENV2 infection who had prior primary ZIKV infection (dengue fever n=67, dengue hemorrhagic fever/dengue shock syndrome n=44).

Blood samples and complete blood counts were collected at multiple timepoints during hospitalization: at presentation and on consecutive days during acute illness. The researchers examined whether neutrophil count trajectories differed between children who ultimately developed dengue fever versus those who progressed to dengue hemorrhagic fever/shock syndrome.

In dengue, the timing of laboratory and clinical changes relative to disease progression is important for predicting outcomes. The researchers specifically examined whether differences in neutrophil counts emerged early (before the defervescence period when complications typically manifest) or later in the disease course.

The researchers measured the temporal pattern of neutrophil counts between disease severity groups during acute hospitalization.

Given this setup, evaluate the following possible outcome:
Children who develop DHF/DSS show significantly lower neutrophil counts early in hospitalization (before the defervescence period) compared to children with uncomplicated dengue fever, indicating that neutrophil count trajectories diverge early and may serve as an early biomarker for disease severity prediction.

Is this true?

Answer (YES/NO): NO